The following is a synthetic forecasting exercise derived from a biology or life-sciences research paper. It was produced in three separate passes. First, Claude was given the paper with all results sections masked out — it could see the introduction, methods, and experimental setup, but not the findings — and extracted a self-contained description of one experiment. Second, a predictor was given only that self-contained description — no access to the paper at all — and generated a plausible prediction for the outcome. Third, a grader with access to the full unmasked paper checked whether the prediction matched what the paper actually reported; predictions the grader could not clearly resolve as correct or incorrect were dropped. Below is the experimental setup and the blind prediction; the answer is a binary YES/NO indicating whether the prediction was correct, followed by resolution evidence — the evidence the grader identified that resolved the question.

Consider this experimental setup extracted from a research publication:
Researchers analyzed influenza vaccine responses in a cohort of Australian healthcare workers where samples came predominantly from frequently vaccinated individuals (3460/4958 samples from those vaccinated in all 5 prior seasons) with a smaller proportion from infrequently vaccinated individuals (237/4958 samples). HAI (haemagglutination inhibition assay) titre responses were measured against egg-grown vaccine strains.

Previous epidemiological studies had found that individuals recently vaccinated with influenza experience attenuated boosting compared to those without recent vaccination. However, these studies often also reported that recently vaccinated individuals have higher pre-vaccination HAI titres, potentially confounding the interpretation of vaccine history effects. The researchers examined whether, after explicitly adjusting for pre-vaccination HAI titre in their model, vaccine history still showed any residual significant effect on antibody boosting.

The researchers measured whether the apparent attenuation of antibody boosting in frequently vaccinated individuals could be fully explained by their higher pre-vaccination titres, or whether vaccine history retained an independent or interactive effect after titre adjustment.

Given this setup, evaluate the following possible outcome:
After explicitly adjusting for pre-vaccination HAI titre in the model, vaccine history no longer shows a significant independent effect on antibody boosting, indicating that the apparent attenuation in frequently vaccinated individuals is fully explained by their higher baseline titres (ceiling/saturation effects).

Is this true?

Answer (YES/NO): NO